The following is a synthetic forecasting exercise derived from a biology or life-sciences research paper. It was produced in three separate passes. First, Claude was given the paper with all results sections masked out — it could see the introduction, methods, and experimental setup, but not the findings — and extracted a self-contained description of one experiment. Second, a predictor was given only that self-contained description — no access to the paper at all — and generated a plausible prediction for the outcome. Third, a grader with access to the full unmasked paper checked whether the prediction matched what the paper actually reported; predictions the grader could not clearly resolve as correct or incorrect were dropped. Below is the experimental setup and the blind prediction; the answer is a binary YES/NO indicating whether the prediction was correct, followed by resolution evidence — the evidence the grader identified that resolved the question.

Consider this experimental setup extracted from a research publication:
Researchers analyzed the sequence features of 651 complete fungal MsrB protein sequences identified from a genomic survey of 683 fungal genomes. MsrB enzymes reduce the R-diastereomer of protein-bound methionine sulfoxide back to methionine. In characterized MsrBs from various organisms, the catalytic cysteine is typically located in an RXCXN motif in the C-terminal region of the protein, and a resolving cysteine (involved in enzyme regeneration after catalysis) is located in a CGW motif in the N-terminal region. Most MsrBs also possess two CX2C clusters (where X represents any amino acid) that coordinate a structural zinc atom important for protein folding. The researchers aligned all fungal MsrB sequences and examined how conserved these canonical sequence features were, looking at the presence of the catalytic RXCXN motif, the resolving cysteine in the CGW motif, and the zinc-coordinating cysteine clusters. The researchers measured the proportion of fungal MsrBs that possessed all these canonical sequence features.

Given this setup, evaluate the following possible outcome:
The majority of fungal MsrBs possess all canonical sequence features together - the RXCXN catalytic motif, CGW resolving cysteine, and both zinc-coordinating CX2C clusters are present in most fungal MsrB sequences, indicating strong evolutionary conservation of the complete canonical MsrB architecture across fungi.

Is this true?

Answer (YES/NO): YES